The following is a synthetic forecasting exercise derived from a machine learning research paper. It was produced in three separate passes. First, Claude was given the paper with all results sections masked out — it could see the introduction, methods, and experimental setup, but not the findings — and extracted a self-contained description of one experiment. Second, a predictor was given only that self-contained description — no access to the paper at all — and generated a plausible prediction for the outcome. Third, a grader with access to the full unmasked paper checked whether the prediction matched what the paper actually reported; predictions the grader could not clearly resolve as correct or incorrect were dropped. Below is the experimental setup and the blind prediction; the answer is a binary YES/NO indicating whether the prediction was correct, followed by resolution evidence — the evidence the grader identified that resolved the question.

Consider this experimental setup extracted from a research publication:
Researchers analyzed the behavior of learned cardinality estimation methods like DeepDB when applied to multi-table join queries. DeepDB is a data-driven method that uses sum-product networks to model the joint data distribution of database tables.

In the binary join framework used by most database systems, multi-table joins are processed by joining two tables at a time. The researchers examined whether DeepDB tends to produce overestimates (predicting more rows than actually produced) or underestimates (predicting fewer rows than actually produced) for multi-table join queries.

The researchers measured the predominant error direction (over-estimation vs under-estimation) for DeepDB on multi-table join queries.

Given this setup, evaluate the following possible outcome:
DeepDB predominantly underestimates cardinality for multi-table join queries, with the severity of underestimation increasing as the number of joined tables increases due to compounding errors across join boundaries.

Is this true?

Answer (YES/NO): YES